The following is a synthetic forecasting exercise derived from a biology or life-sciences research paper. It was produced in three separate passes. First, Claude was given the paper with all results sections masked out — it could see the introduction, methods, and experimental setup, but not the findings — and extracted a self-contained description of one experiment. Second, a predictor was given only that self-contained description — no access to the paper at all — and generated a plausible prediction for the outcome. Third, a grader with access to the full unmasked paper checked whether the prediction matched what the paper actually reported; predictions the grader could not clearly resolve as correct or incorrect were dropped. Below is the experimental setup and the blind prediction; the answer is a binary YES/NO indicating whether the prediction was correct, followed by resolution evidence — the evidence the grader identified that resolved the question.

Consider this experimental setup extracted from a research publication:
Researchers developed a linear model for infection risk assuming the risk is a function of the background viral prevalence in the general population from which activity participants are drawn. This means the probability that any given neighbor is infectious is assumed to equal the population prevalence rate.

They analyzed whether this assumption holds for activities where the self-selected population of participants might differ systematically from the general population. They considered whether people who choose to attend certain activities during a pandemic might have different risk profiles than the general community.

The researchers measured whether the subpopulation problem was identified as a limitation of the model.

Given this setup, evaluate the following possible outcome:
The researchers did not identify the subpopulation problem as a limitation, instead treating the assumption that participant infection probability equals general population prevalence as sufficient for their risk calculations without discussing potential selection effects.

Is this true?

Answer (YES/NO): NO